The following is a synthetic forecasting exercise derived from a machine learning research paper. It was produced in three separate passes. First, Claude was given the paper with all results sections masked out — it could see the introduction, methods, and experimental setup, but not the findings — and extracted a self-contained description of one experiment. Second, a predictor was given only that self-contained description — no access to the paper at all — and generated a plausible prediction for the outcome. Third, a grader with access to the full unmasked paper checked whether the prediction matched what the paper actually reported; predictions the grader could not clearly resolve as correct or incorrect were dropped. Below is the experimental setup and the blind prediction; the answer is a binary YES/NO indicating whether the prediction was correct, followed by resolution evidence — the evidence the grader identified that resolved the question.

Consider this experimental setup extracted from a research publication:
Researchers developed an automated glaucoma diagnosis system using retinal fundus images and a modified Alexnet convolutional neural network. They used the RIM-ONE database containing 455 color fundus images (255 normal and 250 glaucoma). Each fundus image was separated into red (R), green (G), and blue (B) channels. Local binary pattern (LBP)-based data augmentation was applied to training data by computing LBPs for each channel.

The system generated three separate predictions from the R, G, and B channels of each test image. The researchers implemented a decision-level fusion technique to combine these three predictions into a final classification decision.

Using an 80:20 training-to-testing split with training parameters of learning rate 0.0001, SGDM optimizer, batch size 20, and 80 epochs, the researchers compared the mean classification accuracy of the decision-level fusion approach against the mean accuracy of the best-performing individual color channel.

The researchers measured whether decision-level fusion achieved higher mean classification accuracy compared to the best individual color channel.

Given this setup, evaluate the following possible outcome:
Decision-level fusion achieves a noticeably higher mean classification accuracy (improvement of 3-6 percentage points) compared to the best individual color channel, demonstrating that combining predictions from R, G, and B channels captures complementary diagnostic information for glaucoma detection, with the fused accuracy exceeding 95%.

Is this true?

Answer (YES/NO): NO